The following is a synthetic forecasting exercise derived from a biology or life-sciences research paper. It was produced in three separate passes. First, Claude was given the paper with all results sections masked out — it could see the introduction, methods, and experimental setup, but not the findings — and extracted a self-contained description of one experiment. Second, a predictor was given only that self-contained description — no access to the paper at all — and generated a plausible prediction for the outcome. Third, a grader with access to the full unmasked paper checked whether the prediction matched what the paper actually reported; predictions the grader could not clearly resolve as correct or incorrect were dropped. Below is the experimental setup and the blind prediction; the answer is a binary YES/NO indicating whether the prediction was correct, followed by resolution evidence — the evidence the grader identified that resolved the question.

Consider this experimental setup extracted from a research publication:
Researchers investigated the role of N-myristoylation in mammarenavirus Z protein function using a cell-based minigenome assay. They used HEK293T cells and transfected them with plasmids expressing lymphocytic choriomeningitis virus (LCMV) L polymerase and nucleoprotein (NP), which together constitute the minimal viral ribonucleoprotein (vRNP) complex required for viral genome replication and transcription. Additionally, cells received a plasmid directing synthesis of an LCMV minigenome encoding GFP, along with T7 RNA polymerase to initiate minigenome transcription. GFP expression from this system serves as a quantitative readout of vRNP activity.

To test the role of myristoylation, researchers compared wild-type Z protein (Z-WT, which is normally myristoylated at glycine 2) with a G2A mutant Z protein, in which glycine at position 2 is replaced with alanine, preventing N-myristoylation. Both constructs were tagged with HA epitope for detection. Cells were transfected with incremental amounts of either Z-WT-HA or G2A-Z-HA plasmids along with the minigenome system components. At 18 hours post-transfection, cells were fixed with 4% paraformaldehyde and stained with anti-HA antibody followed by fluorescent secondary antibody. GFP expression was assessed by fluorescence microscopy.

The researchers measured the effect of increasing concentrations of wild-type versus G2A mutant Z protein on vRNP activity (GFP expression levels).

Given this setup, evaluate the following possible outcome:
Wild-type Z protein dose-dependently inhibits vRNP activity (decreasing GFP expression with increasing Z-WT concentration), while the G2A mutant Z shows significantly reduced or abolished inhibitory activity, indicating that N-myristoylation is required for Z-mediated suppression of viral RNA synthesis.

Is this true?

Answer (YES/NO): NO